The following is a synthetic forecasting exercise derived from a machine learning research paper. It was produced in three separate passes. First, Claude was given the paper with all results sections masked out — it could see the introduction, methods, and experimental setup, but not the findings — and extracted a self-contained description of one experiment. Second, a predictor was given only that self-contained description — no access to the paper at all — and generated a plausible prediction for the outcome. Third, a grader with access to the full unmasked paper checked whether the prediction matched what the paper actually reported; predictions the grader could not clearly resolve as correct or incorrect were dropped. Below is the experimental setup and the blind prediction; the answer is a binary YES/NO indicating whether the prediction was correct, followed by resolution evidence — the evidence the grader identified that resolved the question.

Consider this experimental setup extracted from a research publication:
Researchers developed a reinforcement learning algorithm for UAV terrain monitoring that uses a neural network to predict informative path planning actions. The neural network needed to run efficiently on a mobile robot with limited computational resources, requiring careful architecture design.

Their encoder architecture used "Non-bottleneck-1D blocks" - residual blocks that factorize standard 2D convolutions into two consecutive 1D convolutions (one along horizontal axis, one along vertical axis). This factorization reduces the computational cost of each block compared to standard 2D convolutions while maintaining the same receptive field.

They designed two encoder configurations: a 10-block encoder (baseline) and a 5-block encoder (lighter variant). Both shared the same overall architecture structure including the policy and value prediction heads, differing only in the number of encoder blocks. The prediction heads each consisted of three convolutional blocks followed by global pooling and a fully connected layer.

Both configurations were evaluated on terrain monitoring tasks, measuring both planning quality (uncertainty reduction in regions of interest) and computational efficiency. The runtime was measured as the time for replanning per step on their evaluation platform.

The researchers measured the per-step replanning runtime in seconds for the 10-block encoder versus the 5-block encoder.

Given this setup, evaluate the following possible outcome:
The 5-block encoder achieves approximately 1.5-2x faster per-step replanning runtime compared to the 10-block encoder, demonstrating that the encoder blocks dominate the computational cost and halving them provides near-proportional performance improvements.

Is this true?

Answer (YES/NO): NO